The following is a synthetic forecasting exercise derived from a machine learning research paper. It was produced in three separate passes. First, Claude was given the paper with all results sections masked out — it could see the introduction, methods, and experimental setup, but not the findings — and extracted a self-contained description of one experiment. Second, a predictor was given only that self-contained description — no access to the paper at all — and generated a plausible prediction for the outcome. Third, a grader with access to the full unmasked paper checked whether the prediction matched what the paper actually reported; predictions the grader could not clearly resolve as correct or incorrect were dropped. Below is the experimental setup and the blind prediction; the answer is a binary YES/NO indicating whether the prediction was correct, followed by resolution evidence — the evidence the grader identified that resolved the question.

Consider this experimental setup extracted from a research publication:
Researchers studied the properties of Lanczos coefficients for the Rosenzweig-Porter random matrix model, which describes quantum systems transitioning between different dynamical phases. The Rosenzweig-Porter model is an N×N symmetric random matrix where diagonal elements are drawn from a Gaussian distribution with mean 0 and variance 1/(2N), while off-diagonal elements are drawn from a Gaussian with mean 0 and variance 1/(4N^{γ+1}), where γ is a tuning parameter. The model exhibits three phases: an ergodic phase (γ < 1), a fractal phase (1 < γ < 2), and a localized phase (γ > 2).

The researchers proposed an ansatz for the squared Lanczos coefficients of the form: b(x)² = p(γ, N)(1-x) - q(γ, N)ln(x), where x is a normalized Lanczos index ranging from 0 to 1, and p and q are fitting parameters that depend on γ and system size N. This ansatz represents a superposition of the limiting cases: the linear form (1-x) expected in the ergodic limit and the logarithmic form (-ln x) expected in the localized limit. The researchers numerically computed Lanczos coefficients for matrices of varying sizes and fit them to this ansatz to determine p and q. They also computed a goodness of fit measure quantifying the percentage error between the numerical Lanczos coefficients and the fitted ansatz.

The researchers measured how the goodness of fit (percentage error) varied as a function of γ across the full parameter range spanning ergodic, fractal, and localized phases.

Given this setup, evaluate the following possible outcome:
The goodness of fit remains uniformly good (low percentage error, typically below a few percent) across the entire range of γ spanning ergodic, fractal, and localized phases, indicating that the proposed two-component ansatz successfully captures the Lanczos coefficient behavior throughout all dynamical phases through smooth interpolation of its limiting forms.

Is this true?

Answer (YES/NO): NO